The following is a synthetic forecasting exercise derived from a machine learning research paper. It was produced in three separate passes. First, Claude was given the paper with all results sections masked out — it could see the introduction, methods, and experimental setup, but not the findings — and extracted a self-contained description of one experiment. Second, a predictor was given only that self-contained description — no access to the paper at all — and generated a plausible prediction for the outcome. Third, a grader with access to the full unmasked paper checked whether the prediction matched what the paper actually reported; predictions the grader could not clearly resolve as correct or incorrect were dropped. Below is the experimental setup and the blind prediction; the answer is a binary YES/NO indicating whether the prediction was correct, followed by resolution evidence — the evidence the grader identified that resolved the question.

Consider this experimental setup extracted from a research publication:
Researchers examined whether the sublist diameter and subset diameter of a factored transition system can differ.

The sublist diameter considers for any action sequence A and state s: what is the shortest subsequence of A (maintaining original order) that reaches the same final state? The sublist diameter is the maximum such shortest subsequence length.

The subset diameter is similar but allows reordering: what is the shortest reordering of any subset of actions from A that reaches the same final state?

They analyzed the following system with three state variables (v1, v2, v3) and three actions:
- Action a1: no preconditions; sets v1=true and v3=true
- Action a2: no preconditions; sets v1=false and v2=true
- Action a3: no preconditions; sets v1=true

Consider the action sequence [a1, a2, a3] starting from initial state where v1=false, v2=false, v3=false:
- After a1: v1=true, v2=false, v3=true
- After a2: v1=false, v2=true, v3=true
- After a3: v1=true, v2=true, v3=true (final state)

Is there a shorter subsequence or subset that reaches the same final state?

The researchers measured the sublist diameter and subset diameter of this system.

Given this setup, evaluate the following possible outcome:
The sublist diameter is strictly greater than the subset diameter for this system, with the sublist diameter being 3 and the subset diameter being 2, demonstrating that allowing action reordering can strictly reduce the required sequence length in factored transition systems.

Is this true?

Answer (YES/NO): YES